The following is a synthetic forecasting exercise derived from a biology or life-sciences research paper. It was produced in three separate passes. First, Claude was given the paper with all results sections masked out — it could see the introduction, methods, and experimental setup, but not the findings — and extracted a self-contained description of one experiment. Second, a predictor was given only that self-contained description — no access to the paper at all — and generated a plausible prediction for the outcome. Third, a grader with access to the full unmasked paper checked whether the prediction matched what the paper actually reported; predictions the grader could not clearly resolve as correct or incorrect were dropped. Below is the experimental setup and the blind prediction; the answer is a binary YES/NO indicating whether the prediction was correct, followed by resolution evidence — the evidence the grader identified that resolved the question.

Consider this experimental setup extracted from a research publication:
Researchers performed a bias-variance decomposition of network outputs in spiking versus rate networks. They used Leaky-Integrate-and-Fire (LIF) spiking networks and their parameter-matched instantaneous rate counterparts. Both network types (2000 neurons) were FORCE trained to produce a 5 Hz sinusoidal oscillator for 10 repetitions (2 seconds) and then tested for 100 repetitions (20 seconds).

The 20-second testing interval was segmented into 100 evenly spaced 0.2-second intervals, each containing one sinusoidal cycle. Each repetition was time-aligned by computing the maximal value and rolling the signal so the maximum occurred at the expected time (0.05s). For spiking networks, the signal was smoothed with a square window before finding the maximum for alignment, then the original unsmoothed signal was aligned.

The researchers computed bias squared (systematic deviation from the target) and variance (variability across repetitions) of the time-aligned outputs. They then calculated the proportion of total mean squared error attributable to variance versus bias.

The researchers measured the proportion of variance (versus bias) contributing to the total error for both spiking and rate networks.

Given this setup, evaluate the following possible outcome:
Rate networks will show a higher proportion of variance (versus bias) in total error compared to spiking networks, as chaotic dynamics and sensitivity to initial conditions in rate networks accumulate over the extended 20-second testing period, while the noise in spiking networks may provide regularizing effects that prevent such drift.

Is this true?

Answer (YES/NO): NO